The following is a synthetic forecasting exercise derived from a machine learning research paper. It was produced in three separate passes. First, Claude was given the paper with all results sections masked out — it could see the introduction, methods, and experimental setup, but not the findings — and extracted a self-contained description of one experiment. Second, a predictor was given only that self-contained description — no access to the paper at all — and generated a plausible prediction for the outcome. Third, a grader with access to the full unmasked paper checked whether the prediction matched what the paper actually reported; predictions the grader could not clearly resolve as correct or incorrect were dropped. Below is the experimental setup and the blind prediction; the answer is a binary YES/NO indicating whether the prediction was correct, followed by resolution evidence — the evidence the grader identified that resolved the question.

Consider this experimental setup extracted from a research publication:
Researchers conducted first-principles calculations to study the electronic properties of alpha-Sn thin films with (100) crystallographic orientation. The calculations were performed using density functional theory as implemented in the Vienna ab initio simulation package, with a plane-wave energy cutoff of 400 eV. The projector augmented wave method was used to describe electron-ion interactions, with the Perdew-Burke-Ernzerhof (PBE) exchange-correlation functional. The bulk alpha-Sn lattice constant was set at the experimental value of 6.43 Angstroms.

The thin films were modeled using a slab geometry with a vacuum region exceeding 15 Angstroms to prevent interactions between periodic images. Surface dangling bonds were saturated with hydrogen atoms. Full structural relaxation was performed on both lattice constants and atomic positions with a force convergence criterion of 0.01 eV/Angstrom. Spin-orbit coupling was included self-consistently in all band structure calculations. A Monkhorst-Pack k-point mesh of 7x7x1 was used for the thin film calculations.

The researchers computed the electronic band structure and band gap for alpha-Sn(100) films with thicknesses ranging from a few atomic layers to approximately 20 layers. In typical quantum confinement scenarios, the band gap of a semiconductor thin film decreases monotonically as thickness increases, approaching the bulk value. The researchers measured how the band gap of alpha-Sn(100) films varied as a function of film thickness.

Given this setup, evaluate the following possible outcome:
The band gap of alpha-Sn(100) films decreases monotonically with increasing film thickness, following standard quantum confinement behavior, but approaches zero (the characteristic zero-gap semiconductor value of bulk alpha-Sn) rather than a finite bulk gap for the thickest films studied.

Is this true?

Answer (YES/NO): NO